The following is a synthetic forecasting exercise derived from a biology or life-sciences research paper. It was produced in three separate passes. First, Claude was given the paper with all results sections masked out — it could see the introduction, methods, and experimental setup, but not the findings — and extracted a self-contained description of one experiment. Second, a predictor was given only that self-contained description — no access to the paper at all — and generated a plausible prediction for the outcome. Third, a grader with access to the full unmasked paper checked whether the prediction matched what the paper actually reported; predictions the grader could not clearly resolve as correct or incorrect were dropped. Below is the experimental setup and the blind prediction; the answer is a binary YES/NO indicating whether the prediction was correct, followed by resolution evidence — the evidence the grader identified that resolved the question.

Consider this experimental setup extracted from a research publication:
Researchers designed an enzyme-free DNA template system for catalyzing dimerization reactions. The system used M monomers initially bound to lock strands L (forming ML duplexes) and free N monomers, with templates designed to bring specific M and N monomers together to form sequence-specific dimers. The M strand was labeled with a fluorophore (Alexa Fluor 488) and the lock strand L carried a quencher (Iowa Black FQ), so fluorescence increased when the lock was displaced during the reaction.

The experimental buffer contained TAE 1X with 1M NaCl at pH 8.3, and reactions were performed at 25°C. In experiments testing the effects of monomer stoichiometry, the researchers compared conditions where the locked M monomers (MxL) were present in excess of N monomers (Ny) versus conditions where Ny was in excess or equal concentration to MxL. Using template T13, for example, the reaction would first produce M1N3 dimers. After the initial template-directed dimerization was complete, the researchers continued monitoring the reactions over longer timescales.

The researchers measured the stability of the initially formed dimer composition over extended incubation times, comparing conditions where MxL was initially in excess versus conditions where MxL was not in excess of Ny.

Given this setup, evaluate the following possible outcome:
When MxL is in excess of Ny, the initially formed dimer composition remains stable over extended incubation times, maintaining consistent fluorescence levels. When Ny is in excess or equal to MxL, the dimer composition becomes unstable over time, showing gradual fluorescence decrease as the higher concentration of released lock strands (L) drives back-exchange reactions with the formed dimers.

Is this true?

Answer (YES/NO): NO